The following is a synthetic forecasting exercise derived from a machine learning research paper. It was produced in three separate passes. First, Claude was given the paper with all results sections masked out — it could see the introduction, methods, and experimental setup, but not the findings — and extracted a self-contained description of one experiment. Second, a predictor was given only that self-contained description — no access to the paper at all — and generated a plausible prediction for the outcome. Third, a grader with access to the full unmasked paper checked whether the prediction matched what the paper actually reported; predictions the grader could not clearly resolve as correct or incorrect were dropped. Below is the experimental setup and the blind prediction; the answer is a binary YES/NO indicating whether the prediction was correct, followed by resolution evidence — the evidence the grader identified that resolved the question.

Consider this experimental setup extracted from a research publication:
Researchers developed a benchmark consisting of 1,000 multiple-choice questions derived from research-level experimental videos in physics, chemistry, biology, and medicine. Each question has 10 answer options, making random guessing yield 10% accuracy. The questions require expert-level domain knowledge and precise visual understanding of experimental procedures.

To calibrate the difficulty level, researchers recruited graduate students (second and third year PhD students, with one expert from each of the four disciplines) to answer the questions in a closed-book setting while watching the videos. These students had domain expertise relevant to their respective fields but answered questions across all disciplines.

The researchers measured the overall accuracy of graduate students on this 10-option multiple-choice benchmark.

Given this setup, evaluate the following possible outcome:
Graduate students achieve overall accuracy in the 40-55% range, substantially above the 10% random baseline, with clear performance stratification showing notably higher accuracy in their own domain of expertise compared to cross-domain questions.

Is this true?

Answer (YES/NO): NO